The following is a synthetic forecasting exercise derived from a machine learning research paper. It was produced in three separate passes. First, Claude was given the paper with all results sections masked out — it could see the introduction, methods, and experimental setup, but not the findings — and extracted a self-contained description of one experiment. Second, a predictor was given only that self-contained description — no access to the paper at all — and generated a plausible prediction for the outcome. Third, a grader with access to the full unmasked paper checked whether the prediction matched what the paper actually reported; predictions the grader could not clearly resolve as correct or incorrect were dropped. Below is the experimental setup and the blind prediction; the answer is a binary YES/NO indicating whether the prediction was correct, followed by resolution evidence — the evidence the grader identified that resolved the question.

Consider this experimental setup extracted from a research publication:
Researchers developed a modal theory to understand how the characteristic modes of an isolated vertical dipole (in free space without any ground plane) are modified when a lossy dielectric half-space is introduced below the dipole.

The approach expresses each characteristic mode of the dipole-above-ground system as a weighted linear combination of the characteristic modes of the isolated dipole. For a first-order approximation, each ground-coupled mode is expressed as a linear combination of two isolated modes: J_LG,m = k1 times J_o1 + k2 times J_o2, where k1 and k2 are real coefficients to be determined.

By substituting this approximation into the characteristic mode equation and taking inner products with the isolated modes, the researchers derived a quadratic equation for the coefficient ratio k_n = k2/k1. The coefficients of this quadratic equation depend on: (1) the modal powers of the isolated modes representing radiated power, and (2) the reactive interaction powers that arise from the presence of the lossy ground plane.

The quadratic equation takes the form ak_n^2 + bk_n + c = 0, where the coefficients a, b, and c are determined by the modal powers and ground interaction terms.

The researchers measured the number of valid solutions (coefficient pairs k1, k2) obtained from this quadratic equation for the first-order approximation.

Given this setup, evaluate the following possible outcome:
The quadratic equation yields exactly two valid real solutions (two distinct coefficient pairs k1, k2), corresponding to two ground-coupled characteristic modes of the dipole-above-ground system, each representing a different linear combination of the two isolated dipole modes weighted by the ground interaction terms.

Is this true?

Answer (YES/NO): YES